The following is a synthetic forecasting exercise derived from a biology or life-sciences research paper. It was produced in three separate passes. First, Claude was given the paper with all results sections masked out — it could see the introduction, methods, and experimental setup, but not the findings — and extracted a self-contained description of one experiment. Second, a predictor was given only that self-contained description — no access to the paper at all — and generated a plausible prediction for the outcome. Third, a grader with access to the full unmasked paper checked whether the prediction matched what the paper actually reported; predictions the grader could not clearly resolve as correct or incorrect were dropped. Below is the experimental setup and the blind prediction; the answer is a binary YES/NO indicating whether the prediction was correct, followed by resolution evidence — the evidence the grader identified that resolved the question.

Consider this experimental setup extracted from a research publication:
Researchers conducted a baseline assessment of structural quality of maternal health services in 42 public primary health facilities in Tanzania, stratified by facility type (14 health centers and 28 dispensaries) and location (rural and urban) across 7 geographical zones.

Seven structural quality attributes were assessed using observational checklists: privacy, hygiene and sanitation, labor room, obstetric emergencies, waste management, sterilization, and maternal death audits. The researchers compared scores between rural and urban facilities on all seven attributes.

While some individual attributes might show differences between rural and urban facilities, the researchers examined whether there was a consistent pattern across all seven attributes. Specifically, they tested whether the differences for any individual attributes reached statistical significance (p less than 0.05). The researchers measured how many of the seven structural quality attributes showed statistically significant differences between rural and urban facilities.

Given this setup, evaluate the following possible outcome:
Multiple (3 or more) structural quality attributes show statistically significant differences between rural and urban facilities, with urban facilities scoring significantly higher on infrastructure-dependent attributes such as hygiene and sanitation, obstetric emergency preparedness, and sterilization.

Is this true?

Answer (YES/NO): NO